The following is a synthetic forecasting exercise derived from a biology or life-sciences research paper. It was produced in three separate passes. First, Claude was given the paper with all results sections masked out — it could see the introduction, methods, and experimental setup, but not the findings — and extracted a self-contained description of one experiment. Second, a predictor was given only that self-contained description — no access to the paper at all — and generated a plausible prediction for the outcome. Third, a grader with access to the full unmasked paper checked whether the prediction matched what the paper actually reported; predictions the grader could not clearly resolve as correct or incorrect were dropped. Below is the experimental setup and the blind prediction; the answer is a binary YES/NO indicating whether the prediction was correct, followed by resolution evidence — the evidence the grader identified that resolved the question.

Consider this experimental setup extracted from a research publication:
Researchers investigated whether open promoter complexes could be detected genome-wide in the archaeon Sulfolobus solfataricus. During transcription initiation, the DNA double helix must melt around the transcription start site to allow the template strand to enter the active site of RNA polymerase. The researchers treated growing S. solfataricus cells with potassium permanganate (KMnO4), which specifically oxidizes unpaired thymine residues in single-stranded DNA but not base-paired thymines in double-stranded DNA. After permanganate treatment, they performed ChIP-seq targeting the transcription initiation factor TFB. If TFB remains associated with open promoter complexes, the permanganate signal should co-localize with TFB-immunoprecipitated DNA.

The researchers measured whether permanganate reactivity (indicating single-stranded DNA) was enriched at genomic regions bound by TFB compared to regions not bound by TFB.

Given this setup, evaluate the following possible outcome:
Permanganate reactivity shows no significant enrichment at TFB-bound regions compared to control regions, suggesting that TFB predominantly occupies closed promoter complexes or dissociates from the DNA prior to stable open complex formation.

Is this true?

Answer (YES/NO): NO